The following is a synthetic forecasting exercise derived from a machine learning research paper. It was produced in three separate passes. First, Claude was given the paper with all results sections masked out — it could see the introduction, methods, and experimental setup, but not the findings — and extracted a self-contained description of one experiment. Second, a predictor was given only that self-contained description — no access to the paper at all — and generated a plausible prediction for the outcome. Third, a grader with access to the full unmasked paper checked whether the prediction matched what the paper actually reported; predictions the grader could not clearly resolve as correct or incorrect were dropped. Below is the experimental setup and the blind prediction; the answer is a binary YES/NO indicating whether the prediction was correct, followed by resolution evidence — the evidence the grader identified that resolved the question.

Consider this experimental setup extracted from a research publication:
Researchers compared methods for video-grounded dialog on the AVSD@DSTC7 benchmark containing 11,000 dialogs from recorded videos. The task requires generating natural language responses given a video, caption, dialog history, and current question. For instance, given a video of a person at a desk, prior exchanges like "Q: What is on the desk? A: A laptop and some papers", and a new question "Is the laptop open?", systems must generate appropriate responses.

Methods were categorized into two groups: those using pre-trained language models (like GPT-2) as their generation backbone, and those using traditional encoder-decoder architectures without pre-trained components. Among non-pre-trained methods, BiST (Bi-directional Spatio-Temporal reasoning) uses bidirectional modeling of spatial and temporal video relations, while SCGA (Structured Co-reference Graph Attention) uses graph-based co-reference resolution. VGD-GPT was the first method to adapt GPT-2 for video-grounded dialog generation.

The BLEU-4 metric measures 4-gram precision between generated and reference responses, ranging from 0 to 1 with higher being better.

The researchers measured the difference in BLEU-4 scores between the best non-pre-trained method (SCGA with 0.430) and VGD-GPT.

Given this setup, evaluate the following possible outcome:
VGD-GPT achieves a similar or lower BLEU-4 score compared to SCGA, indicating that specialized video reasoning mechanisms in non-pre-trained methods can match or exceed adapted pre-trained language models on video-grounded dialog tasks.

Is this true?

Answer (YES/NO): NO